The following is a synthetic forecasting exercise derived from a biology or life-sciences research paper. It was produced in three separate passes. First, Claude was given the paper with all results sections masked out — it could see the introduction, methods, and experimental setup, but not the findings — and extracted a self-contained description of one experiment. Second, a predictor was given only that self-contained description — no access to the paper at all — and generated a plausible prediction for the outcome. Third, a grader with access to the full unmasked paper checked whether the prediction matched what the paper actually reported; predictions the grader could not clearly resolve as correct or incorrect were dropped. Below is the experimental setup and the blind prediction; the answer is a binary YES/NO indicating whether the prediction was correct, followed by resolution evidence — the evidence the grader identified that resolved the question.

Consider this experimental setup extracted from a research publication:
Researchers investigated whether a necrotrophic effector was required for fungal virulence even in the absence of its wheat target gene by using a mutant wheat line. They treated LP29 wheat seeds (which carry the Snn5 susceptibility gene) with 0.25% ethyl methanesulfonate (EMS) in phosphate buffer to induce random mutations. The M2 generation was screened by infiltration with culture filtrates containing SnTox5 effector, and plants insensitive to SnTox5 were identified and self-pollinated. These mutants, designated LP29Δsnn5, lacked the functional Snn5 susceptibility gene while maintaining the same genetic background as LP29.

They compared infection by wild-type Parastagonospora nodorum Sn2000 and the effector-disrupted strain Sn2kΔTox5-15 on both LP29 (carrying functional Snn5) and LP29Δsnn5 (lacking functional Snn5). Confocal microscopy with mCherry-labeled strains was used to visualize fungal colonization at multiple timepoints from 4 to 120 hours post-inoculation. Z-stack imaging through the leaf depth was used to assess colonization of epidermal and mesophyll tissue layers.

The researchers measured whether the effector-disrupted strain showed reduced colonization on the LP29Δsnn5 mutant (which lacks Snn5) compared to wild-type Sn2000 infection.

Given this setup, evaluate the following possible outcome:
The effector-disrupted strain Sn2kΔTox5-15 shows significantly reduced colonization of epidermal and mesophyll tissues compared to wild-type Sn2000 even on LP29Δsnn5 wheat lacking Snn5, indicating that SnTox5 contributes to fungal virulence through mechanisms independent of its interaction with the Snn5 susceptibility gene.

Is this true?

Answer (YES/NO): YES